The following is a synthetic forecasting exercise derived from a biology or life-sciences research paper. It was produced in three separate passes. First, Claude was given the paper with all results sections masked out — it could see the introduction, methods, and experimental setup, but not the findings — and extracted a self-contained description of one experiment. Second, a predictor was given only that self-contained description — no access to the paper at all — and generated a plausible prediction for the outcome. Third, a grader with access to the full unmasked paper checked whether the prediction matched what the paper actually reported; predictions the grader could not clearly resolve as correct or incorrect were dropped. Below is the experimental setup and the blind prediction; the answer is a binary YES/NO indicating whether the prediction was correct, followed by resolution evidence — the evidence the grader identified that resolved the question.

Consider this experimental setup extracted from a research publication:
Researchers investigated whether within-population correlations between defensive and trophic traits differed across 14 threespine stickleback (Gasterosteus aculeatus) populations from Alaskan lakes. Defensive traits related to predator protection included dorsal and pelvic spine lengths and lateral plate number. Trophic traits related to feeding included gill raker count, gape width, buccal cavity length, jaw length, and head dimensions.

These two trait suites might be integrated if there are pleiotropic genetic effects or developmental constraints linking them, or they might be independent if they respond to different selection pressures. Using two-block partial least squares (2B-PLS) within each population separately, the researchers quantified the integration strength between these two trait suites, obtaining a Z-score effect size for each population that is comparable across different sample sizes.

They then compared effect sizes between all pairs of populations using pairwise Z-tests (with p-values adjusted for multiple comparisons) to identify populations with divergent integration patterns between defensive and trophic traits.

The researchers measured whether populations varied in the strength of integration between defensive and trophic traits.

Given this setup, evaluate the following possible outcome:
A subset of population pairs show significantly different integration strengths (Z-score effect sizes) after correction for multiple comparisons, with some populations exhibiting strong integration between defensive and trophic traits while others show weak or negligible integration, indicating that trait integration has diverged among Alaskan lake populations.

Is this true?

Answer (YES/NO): YES